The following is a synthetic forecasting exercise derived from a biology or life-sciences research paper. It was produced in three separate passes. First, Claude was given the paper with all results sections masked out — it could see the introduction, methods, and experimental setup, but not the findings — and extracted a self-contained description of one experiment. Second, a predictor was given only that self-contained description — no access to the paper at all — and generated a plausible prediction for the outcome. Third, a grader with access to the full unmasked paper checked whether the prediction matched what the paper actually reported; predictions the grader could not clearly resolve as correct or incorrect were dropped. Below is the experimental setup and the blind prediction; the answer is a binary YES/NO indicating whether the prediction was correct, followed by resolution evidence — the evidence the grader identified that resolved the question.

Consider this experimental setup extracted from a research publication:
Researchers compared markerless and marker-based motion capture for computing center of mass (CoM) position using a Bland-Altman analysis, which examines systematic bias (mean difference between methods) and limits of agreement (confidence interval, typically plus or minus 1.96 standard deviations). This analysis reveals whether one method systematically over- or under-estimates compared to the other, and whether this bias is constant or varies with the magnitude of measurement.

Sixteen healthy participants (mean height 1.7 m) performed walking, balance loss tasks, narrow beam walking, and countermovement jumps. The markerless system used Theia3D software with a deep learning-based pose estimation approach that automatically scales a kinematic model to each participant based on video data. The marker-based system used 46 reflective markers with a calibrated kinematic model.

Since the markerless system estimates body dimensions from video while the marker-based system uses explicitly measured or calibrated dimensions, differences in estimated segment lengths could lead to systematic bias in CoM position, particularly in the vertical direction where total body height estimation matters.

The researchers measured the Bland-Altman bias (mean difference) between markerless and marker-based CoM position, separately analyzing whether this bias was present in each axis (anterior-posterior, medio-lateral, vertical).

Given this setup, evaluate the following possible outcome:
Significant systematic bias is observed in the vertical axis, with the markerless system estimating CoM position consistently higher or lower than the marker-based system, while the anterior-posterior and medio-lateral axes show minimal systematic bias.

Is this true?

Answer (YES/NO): NO